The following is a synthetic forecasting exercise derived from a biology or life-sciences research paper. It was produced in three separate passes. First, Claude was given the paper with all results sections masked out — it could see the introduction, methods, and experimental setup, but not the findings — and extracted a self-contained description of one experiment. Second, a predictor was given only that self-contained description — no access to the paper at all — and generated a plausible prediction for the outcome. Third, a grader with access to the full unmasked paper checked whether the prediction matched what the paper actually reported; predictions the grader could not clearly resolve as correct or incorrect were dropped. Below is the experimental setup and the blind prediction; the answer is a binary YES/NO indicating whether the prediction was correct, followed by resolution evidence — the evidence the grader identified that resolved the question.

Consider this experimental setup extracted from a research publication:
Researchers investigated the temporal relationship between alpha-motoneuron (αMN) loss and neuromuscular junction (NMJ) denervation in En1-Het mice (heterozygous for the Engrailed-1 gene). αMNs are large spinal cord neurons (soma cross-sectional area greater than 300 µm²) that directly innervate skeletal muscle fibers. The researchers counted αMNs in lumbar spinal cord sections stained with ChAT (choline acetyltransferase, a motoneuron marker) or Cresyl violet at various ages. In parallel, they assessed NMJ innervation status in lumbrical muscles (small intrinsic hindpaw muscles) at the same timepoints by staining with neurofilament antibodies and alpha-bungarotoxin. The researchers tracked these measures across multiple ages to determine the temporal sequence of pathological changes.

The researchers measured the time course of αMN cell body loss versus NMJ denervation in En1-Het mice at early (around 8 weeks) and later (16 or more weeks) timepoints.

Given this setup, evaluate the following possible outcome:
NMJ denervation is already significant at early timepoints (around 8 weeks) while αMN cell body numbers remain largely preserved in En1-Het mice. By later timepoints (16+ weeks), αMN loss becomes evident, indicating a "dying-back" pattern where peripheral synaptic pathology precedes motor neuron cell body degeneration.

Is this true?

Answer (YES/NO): NO